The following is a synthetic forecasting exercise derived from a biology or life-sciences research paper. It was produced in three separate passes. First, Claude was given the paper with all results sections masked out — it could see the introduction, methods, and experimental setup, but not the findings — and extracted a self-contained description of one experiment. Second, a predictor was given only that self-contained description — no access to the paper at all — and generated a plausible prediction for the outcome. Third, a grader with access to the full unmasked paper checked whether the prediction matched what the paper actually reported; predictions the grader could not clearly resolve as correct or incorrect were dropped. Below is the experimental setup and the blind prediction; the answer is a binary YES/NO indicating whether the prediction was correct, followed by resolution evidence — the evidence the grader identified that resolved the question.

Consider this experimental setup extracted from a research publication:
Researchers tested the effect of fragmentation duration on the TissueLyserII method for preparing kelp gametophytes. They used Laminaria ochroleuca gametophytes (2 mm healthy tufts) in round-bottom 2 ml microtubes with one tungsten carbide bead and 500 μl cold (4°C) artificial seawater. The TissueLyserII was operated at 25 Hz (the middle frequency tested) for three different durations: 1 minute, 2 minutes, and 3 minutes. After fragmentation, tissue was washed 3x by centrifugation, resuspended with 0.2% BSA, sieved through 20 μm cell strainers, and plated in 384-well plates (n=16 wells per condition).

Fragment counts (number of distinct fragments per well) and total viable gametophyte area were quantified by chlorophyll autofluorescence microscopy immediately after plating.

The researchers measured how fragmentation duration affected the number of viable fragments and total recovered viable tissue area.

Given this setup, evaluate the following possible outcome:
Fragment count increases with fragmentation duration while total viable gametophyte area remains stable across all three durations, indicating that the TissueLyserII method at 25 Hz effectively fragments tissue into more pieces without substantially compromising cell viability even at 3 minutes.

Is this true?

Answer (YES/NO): NO